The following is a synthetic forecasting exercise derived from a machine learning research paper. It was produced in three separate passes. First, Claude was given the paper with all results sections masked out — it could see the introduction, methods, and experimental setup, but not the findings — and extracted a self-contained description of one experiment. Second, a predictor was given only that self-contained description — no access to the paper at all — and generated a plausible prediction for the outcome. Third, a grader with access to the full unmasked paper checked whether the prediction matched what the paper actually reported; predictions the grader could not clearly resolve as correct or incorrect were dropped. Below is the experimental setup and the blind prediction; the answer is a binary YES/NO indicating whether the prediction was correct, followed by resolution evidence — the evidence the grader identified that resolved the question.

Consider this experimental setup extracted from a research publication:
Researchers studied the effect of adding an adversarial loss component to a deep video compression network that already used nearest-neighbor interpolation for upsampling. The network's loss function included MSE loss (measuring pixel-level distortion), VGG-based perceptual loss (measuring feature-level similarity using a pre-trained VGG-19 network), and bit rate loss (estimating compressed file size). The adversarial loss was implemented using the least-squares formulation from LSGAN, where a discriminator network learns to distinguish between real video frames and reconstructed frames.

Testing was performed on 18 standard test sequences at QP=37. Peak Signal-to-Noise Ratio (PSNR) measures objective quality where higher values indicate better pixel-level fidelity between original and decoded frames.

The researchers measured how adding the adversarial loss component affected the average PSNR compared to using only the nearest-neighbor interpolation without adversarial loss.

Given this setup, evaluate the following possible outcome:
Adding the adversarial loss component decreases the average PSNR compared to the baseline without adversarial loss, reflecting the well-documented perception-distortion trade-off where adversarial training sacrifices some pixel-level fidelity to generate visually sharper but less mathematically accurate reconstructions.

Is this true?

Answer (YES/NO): YES